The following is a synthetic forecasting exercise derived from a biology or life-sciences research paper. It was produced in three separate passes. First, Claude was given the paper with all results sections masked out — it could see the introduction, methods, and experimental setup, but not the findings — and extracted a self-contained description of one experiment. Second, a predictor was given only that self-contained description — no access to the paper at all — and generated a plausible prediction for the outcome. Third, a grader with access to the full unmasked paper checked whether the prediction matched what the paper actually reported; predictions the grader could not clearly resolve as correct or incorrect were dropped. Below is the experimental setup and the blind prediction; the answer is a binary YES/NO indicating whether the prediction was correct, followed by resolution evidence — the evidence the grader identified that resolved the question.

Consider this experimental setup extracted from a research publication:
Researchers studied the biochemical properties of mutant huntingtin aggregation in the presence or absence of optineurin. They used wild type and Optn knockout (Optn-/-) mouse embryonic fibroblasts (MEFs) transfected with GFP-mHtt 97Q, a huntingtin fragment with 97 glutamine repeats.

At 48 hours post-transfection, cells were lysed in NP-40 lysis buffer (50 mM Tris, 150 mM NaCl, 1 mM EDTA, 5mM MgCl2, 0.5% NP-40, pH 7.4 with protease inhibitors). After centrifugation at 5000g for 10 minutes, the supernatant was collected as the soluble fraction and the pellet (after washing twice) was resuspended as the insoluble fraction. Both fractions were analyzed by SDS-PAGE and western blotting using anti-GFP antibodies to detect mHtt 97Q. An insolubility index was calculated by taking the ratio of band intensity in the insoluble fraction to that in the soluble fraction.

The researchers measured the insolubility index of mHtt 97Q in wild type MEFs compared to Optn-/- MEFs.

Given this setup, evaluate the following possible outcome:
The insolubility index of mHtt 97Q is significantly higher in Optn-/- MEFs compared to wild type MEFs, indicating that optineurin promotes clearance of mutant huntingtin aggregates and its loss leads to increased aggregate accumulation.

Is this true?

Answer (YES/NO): NO